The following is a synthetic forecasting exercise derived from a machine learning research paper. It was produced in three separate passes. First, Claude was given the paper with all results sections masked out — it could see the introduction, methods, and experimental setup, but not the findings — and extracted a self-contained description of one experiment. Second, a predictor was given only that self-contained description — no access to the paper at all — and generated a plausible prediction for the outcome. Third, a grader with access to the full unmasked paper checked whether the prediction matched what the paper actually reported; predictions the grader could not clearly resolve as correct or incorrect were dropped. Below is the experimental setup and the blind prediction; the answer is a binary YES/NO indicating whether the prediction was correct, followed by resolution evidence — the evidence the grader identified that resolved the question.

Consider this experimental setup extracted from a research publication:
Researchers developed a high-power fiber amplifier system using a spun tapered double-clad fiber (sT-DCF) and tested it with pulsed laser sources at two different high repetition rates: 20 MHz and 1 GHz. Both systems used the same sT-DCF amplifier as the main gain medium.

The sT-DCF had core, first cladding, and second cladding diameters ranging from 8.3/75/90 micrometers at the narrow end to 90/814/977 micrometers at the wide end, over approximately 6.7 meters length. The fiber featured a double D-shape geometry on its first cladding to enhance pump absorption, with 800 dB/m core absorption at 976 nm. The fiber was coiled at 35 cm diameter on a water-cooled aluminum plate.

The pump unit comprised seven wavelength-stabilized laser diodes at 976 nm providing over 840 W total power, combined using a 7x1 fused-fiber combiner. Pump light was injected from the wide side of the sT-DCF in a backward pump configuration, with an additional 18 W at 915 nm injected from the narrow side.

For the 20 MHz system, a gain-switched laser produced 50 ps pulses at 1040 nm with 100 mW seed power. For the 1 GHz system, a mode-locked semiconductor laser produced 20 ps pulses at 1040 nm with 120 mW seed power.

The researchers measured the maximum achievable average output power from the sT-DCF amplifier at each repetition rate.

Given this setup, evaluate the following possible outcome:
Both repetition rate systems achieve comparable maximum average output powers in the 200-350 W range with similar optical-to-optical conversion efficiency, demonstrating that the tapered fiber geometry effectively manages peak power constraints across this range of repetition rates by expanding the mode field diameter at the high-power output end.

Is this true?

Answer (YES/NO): NO